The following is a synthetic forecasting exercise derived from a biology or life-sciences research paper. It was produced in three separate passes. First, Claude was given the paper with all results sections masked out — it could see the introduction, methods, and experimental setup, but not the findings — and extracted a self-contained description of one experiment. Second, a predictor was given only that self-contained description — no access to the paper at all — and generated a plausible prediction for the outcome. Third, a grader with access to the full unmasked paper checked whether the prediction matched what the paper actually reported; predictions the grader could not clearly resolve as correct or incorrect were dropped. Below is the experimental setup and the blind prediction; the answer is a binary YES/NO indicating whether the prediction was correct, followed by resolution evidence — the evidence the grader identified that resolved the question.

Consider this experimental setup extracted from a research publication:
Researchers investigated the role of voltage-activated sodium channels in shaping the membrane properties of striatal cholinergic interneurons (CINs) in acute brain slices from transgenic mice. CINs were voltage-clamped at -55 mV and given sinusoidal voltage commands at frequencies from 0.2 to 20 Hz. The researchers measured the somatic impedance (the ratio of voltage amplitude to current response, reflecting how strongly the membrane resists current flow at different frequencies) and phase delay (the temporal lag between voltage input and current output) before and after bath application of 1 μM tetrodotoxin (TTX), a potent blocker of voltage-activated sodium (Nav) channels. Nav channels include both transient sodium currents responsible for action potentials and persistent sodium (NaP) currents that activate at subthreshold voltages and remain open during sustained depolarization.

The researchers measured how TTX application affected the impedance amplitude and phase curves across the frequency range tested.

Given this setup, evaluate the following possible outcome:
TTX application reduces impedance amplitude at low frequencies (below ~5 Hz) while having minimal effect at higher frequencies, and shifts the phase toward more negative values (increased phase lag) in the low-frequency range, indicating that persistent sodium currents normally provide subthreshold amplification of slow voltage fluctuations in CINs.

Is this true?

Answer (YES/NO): NO